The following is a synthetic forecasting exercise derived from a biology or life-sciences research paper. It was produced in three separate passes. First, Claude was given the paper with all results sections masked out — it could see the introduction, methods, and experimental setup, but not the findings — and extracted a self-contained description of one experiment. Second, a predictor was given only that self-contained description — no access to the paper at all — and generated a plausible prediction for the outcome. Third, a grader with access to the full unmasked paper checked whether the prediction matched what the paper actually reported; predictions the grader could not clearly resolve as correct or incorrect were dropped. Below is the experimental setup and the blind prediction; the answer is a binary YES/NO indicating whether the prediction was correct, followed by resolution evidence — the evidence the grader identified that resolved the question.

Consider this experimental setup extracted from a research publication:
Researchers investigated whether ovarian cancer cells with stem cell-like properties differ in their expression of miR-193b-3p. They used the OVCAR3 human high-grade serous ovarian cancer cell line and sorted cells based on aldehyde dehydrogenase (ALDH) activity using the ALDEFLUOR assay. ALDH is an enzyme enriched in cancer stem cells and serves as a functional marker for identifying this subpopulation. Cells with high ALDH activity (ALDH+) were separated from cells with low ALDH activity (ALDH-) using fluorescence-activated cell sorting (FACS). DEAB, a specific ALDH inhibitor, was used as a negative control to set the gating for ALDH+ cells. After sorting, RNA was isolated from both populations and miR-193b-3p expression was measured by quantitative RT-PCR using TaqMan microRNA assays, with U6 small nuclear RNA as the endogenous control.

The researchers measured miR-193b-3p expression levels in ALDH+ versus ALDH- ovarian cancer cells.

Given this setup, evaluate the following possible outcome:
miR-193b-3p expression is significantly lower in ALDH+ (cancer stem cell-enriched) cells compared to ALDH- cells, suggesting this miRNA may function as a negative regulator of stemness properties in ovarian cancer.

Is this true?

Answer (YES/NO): YES